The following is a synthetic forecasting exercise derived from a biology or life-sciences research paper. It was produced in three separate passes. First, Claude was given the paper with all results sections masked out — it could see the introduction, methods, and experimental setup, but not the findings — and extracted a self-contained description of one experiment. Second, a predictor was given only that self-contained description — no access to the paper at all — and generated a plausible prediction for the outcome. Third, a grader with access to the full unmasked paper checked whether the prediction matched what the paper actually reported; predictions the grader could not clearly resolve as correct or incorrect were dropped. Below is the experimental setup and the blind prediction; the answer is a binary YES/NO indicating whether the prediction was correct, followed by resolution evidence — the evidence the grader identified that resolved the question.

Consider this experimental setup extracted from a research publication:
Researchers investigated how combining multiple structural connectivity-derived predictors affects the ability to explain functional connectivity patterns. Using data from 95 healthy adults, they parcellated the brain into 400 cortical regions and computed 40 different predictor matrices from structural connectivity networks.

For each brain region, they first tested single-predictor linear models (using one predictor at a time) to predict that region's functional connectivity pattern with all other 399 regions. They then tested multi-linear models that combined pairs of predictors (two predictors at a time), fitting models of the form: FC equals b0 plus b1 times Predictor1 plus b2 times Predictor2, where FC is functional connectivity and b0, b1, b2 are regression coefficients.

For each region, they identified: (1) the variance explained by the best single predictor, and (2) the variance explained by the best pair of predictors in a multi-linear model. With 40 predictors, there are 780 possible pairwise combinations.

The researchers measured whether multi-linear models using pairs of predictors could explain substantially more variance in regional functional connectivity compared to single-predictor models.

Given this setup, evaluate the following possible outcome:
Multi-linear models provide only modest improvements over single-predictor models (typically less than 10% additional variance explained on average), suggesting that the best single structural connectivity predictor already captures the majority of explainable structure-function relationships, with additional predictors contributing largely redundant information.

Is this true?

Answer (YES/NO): NO